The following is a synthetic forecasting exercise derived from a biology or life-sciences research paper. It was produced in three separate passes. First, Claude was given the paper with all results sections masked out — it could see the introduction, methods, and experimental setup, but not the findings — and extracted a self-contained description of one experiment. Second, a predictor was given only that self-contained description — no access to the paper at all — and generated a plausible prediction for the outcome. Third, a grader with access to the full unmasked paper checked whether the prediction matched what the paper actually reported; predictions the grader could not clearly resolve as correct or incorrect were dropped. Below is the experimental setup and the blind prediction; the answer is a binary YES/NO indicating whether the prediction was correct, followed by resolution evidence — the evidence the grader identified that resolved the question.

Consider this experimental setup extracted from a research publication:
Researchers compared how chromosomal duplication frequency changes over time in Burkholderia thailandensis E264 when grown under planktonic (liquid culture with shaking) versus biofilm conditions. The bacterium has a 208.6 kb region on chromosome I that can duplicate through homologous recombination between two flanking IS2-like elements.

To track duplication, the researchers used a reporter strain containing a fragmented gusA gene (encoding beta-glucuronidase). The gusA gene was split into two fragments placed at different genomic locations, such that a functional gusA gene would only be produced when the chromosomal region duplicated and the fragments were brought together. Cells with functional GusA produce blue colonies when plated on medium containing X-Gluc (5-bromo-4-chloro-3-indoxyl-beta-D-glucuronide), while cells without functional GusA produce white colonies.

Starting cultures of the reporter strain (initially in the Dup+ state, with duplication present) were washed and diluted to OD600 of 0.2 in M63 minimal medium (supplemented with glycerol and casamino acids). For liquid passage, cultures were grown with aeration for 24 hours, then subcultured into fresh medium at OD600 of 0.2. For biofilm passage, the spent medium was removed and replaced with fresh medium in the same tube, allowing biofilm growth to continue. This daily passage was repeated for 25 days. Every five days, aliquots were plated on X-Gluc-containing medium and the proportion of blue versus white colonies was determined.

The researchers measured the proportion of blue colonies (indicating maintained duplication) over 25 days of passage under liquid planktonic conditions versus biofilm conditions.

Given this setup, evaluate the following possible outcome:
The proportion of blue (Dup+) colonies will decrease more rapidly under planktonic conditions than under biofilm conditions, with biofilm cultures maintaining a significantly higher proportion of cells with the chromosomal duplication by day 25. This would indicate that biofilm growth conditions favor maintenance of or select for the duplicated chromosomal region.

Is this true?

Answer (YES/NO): YES